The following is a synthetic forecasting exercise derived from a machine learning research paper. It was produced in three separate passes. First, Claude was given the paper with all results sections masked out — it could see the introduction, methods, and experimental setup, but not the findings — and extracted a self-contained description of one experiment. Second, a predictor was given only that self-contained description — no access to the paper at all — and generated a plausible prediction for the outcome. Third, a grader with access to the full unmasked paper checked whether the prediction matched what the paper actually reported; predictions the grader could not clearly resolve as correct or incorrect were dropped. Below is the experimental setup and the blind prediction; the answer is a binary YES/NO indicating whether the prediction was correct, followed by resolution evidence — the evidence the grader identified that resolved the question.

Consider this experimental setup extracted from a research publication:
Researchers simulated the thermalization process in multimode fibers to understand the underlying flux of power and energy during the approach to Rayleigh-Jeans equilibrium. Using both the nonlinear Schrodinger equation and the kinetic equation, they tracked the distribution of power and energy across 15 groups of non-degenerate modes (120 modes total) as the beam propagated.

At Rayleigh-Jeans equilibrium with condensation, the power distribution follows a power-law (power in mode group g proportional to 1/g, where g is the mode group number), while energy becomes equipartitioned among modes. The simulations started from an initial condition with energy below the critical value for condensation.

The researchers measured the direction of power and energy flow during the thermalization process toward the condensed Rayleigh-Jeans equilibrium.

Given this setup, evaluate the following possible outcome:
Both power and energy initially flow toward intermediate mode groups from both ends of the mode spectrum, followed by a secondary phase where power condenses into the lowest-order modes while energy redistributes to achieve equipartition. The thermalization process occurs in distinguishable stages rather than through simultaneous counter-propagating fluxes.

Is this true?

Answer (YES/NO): NO